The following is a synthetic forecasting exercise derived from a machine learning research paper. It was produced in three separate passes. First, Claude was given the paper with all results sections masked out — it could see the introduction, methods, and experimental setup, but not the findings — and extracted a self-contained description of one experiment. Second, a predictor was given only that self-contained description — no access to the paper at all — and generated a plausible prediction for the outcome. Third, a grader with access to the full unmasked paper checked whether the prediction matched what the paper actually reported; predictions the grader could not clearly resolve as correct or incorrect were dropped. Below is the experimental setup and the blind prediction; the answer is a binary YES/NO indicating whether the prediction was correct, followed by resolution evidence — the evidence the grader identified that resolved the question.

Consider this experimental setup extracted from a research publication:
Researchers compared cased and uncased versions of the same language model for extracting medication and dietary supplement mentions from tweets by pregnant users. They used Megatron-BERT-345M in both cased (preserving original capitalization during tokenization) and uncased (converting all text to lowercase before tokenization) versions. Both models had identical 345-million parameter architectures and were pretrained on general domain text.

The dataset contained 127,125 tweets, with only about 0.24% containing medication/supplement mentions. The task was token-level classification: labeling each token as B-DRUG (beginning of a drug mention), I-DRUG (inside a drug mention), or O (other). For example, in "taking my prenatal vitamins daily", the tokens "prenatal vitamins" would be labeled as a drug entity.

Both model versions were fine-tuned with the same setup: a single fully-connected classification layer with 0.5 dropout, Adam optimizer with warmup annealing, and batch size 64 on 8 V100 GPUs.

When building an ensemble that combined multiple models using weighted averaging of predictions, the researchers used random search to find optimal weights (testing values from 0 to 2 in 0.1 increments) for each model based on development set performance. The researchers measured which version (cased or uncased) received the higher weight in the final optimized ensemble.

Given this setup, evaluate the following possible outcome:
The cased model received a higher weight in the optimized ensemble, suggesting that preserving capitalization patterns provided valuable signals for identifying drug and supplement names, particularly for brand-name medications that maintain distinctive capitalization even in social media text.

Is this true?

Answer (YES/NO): NO